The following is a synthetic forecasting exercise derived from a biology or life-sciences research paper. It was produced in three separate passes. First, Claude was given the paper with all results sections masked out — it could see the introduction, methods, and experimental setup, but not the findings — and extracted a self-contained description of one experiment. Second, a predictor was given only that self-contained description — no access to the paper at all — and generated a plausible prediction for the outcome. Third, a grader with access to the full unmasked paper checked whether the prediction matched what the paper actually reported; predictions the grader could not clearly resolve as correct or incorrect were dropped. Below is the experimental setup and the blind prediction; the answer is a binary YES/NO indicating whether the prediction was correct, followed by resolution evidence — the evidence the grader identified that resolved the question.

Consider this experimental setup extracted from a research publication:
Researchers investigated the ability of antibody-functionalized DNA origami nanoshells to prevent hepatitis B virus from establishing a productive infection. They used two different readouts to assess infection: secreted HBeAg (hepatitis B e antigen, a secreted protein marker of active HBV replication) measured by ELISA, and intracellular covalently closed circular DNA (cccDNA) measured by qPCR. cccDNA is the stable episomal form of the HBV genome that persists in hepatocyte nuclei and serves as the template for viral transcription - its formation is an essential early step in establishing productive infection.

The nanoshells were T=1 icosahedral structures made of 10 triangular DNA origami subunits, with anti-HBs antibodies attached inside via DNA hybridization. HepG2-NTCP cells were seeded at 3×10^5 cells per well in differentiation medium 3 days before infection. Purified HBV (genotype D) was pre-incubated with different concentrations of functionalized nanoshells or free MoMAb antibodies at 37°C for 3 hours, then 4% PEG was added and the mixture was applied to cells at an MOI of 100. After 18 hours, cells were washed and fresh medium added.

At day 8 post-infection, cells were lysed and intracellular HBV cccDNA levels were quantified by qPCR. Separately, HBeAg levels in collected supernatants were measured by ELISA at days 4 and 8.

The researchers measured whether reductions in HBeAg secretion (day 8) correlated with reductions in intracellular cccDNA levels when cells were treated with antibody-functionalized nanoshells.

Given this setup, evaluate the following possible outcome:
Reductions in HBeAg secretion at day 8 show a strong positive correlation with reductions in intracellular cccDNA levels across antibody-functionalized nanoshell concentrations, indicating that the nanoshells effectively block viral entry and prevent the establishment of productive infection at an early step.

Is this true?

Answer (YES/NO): YES